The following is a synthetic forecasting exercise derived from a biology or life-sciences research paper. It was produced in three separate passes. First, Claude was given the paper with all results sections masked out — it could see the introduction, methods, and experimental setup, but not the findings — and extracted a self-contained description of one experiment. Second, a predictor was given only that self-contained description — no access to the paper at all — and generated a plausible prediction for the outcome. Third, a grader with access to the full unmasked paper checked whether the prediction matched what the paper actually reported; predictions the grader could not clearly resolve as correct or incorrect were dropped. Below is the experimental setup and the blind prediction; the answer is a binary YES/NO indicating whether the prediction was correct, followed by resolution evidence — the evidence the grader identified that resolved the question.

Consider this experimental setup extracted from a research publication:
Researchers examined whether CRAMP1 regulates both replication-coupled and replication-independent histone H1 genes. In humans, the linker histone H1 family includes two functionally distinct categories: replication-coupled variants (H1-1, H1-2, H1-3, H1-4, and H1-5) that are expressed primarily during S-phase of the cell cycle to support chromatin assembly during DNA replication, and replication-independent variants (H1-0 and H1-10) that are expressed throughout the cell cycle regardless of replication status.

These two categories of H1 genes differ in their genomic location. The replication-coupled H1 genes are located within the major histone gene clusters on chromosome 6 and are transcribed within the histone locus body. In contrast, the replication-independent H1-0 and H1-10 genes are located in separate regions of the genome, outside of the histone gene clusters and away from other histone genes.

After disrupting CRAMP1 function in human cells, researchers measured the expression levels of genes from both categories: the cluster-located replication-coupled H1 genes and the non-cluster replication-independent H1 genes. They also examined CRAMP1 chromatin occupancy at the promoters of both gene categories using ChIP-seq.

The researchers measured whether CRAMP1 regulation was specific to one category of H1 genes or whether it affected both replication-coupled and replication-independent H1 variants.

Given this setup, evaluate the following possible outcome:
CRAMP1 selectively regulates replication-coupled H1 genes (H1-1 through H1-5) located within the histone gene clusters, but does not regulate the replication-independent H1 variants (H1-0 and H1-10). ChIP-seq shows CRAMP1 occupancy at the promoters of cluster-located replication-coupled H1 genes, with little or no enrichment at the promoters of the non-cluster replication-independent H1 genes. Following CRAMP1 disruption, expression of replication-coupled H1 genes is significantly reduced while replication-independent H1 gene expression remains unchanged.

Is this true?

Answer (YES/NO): NO